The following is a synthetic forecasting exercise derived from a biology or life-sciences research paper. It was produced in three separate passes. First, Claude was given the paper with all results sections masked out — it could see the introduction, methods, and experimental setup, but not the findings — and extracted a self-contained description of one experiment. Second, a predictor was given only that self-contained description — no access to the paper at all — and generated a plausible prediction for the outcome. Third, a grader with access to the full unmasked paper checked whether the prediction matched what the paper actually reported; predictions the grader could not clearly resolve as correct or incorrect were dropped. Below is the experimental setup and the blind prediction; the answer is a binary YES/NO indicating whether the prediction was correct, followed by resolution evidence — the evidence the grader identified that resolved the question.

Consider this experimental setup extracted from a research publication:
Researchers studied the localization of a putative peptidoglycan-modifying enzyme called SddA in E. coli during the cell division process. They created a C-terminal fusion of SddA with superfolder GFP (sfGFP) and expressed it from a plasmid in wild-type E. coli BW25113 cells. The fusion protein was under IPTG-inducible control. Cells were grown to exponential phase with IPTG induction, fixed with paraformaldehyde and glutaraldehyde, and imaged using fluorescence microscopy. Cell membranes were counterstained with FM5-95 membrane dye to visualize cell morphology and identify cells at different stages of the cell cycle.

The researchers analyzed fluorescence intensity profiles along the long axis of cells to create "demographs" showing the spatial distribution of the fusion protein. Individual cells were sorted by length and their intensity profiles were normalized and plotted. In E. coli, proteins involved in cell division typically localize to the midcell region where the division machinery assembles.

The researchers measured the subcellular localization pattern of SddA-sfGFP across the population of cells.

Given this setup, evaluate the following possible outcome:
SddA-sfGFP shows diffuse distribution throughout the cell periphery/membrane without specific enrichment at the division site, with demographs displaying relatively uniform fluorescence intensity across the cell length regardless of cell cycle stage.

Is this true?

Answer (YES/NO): NO